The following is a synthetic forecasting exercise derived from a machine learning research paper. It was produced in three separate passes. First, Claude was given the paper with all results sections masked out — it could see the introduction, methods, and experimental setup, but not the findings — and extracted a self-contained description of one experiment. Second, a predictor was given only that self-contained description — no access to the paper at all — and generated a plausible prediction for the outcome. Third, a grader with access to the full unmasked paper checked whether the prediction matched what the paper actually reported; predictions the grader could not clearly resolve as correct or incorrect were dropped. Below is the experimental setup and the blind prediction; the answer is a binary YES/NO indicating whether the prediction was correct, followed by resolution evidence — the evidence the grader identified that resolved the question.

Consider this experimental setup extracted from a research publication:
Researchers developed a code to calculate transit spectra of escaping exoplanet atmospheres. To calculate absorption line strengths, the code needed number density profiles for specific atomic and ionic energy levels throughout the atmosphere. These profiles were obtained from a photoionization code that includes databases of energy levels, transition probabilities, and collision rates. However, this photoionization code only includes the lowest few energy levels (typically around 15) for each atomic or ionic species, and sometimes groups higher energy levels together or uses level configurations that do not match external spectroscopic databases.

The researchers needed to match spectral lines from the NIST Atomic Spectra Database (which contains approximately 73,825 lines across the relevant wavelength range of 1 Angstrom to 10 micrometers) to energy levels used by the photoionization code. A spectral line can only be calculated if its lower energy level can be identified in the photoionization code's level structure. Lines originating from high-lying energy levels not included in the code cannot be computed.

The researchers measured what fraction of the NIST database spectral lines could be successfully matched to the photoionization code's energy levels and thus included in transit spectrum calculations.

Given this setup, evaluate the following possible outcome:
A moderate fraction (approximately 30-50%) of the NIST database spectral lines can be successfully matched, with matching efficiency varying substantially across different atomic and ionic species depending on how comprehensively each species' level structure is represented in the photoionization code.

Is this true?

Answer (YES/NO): YES